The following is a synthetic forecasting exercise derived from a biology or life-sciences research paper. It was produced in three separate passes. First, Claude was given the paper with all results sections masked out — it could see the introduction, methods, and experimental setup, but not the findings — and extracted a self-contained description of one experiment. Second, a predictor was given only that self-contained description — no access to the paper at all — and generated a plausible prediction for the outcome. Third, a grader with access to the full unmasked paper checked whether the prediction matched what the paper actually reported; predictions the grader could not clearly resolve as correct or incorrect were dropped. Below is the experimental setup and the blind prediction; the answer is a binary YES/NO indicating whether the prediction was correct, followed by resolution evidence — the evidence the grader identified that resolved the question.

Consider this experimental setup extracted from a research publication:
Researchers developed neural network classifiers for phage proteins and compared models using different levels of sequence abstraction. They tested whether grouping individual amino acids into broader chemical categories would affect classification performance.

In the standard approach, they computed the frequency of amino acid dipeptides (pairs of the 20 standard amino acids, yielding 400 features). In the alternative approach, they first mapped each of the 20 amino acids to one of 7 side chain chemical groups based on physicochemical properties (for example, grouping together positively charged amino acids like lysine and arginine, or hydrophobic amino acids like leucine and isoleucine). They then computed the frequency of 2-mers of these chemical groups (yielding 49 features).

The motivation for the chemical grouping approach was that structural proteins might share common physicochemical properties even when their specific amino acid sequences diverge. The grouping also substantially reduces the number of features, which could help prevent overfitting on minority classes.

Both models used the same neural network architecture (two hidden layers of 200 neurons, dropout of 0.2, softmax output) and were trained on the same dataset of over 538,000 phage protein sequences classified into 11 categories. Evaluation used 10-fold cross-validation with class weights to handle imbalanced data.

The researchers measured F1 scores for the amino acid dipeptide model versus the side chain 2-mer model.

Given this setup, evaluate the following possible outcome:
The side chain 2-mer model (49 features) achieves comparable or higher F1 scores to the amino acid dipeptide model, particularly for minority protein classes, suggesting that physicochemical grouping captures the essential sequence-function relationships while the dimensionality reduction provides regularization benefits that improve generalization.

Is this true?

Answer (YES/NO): NO